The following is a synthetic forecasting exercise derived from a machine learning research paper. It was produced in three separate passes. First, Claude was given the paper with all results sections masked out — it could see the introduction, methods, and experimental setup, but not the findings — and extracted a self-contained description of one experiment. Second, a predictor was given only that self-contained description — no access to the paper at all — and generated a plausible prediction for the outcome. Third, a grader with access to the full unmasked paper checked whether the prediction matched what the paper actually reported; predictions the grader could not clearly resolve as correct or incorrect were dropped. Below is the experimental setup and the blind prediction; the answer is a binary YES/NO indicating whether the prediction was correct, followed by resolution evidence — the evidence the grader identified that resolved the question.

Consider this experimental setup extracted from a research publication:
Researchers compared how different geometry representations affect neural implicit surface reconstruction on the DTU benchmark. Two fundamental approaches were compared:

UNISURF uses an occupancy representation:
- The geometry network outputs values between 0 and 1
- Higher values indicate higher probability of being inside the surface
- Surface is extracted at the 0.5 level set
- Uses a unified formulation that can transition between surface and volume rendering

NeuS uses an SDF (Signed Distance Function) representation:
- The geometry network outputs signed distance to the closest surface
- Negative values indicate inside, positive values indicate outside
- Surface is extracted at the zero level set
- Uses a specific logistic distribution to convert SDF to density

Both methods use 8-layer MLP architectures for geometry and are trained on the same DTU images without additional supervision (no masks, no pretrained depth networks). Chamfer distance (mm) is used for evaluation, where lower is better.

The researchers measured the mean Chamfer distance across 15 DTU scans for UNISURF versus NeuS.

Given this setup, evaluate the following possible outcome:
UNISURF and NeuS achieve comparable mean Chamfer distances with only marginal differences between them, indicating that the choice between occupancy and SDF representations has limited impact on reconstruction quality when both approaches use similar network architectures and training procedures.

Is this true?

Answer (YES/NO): NO